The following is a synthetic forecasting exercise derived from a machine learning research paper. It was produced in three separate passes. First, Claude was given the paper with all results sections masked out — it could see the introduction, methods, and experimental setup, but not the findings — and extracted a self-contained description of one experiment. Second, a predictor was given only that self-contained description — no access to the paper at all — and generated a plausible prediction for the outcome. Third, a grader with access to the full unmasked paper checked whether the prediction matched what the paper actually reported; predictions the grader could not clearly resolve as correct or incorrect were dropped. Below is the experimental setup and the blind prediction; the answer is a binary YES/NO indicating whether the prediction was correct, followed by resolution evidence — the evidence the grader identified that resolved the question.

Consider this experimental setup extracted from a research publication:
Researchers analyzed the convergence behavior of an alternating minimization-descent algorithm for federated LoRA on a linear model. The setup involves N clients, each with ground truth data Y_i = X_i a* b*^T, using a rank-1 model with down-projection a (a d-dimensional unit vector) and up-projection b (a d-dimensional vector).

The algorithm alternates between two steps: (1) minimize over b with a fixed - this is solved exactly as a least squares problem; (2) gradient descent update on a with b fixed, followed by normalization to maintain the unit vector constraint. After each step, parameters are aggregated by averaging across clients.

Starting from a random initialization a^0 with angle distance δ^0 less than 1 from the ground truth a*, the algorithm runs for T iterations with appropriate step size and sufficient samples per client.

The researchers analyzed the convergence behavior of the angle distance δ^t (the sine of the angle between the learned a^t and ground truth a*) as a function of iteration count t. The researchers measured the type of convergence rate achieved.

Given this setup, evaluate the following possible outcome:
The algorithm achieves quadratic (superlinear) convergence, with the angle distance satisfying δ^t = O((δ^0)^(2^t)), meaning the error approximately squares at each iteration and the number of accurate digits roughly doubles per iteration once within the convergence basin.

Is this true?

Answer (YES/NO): NO